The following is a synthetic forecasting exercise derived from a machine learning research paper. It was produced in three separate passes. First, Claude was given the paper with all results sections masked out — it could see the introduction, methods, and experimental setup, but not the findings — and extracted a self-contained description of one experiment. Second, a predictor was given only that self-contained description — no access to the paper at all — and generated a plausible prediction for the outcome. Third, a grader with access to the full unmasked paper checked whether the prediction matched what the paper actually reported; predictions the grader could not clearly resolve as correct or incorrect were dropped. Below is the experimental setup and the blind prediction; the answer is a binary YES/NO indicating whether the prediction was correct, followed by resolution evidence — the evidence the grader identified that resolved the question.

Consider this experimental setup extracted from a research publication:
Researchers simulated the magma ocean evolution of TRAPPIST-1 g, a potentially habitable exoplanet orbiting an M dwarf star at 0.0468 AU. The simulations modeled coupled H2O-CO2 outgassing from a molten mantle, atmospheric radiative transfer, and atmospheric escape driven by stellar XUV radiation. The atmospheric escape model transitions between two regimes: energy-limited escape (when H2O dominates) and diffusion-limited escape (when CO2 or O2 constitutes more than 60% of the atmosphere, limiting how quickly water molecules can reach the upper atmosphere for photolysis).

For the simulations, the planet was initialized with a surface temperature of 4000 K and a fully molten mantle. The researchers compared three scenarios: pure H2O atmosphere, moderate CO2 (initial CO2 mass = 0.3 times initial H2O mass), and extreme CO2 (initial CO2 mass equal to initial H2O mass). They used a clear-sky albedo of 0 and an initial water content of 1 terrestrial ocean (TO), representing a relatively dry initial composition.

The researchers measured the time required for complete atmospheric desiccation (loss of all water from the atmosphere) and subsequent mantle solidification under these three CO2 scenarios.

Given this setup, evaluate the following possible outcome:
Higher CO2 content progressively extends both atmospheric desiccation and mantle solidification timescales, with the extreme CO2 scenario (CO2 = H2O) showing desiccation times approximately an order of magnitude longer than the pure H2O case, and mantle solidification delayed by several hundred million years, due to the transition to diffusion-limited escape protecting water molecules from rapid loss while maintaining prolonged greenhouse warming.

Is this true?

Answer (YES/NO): NO